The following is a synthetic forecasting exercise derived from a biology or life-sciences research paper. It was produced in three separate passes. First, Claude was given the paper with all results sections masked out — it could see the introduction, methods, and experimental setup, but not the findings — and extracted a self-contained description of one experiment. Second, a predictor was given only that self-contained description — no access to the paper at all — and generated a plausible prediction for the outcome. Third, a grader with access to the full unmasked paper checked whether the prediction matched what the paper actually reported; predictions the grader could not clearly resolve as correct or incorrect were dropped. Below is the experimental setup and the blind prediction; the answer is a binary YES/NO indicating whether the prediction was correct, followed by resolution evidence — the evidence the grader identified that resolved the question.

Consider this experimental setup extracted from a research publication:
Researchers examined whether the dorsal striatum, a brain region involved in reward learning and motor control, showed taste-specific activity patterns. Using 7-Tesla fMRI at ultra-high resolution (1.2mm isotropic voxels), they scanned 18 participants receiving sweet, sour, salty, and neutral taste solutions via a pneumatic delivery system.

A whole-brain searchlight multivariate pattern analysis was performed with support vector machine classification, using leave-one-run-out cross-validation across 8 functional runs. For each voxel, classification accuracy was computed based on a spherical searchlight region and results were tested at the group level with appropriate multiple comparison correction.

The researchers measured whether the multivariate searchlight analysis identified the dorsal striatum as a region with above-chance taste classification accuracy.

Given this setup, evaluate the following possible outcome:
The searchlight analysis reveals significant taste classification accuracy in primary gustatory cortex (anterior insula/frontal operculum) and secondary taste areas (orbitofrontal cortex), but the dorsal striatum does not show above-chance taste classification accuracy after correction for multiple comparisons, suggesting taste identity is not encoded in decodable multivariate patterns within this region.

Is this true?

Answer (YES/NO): NO